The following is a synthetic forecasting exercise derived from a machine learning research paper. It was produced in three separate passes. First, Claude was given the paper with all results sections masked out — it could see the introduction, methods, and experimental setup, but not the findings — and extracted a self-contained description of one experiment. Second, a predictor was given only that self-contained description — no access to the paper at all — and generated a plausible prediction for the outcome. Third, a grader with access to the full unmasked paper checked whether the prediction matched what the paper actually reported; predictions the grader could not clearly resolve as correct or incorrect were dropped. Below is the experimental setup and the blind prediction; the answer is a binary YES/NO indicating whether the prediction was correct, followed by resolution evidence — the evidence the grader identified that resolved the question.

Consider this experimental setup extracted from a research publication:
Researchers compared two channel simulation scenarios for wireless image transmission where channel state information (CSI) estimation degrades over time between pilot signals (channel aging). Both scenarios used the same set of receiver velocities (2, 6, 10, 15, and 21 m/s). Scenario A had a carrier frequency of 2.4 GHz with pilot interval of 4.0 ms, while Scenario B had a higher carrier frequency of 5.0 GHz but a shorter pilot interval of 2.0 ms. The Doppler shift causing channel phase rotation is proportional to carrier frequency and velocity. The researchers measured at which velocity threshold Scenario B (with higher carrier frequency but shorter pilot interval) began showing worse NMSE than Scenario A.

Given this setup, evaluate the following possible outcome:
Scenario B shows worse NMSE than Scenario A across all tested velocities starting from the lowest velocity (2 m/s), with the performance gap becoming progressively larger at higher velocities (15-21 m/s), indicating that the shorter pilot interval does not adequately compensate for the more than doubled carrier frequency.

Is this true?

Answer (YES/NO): NO